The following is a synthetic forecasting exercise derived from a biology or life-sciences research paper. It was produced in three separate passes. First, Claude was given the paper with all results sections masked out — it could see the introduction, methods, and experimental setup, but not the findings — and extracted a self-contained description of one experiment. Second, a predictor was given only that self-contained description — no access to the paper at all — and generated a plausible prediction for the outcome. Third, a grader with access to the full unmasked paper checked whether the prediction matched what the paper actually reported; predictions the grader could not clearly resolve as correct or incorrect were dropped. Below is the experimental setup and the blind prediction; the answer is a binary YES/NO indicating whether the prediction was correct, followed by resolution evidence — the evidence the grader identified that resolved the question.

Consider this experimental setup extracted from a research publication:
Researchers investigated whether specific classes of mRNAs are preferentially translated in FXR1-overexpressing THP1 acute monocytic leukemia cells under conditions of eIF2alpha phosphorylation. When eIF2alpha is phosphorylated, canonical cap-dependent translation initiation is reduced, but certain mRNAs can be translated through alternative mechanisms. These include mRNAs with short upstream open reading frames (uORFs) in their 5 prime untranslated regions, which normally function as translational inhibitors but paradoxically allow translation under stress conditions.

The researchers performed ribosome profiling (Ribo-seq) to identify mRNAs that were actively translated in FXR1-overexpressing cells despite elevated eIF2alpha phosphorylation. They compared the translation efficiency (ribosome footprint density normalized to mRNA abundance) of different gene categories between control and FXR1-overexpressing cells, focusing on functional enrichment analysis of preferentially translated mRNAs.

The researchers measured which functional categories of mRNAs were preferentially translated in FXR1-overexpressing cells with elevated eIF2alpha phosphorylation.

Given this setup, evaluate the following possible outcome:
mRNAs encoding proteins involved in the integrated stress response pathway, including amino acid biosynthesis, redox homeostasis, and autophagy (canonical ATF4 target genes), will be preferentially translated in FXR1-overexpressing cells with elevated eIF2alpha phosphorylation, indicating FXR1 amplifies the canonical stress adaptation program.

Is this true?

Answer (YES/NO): NO